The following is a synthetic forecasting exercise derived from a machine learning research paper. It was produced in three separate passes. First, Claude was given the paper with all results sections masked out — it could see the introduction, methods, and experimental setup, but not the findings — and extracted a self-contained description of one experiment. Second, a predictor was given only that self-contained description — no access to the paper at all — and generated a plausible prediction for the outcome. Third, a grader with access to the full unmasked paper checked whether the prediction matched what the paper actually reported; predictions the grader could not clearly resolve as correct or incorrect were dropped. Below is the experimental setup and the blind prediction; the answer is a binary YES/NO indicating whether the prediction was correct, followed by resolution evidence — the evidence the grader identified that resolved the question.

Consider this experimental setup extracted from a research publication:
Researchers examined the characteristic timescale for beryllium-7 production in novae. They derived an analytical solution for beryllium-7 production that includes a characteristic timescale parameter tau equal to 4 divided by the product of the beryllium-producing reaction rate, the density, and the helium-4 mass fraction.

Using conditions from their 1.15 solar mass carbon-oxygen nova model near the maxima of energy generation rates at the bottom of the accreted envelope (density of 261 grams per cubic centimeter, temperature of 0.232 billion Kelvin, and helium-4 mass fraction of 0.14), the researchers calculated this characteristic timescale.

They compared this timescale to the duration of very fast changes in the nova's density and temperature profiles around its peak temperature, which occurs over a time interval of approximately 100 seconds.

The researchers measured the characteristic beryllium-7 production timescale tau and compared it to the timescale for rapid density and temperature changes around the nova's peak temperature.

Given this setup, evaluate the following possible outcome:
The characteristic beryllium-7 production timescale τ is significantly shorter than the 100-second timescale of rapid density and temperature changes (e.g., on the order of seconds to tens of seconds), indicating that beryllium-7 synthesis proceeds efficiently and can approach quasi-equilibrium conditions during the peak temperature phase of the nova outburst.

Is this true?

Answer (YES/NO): NO